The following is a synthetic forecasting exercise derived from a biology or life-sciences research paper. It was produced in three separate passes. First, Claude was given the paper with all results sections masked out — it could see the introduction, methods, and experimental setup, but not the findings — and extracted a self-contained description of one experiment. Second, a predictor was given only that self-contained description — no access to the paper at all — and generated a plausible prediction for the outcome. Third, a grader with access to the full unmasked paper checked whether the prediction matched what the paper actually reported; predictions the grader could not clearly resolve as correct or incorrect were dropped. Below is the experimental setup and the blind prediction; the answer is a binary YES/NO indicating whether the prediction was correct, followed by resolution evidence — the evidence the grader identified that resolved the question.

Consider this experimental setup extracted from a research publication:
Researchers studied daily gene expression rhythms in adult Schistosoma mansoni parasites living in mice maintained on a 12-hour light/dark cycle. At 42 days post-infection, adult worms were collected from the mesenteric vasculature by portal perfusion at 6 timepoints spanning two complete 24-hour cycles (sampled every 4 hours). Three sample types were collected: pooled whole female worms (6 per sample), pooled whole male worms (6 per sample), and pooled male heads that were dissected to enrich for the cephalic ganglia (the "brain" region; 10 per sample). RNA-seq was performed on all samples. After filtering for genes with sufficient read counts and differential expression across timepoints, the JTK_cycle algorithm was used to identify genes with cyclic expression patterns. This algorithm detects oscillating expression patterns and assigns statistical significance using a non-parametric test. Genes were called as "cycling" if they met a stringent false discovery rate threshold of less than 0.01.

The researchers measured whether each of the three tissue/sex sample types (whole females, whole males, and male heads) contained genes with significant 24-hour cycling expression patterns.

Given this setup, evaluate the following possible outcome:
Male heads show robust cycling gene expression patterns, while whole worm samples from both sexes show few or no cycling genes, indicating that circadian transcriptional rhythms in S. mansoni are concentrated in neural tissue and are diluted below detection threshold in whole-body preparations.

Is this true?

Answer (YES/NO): NO